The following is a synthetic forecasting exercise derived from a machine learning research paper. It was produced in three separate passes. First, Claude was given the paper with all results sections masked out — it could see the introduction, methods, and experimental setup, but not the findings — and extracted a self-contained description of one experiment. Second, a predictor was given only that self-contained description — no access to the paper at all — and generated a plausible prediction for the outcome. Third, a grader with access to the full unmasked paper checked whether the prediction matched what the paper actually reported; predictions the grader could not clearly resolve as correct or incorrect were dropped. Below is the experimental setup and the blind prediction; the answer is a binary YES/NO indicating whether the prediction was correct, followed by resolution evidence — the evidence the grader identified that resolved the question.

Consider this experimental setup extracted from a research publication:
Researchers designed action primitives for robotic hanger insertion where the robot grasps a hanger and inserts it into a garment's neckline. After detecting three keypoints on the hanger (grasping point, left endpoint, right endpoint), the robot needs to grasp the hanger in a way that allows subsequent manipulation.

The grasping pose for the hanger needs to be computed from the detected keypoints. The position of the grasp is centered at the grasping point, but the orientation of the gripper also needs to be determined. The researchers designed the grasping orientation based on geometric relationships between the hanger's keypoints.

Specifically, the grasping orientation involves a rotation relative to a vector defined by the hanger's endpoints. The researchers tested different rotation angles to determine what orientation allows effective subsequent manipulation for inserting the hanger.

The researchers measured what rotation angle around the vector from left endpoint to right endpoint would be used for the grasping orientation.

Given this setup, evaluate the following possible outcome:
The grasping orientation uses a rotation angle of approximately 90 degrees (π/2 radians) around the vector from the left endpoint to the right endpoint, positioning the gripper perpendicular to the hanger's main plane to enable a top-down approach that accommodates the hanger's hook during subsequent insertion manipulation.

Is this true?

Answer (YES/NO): NO